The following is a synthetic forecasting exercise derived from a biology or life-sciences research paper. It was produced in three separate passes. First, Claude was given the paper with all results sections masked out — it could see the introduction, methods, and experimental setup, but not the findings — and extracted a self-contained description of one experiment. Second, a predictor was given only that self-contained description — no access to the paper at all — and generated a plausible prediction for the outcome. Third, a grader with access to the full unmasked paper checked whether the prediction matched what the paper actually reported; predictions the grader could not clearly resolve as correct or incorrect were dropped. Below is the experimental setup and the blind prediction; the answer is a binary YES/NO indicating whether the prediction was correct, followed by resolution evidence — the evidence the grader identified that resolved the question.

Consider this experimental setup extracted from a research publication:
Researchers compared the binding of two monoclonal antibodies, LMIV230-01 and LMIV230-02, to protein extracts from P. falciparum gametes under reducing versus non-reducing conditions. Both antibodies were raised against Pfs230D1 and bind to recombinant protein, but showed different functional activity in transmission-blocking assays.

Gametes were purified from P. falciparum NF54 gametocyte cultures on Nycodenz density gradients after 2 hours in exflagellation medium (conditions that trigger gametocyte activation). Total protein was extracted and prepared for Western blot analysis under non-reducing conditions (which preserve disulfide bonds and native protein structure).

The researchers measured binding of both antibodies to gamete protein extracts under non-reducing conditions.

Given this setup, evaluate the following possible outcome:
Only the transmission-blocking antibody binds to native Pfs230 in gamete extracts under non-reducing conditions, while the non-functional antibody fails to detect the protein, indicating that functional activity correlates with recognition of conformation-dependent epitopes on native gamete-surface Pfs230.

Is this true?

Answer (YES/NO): NO